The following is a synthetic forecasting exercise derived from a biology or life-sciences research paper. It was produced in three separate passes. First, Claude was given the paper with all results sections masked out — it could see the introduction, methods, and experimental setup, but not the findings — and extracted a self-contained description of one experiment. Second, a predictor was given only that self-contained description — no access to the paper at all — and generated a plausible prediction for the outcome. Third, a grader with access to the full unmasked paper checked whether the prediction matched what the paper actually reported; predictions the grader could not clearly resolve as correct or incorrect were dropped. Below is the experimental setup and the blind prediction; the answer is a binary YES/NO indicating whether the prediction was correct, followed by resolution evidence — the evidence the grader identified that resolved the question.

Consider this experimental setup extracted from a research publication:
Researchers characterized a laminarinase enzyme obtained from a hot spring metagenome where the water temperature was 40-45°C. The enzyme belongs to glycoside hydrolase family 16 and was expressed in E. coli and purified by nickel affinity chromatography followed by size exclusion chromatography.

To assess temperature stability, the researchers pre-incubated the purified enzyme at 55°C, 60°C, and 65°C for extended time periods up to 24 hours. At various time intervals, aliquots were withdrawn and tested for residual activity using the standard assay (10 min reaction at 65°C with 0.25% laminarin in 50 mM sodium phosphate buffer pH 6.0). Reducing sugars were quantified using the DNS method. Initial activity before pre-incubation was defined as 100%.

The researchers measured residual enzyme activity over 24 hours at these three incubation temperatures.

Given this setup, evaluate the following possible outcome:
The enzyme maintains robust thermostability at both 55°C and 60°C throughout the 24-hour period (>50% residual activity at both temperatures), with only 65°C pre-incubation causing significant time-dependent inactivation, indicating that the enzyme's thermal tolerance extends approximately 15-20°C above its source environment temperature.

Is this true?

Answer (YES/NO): NO